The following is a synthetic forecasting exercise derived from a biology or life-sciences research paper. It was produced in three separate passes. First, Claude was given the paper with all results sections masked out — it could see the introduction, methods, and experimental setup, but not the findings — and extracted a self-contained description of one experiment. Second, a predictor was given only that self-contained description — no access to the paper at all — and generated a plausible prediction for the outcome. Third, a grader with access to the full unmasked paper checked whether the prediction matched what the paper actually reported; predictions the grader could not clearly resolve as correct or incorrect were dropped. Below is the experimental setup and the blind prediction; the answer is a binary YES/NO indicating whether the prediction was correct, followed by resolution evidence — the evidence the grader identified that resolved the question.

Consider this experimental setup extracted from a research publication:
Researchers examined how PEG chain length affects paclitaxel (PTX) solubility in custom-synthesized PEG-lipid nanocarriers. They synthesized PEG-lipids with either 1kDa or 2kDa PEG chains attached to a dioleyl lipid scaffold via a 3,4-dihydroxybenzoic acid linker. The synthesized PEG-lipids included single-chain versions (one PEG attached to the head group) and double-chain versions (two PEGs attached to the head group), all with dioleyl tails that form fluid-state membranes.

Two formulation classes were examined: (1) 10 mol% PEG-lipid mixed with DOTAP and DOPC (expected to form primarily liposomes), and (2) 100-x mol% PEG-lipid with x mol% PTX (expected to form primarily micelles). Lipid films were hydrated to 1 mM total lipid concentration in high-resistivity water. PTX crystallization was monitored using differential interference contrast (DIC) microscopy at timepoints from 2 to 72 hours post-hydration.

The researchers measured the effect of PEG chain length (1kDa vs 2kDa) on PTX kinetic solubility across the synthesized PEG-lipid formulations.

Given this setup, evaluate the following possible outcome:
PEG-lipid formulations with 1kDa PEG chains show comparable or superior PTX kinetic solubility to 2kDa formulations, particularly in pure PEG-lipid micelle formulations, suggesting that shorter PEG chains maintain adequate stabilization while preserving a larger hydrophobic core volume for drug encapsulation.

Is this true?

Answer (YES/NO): NO